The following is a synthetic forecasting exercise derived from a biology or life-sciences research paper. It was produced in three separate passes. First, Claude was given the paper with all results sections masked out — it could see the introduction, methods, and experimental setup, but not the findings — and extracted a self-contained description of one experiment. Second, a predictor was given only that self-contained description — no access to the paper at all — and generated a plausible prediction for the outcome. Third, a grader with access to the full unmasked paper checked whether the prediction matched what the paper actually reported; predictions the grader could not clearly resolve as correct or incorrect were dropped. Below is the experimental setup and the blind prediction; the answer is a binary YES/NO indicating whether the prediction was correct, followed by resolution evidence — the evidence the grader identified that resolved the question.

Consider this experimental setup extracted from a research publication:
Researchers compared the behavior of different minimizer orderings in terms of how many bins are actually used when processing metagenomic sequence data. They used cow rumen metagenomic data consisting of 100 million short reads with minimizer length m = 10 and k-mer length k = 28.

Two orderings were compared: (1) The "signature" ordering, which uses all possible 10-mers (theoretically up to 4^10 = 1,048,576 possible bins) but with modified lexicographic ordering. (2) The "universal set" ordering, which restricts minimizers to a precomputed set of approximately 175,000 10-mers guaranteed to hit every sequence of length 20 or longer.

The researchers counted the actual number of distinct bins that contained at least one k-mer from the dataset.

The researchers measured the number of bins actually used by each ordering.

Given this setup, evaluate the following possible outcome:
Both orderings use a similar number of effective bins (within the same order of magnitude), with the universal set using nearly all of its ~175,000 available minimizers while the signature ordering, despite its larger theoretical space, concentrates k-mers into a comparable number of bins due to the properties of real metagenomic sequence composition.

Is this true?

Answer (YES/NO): NO